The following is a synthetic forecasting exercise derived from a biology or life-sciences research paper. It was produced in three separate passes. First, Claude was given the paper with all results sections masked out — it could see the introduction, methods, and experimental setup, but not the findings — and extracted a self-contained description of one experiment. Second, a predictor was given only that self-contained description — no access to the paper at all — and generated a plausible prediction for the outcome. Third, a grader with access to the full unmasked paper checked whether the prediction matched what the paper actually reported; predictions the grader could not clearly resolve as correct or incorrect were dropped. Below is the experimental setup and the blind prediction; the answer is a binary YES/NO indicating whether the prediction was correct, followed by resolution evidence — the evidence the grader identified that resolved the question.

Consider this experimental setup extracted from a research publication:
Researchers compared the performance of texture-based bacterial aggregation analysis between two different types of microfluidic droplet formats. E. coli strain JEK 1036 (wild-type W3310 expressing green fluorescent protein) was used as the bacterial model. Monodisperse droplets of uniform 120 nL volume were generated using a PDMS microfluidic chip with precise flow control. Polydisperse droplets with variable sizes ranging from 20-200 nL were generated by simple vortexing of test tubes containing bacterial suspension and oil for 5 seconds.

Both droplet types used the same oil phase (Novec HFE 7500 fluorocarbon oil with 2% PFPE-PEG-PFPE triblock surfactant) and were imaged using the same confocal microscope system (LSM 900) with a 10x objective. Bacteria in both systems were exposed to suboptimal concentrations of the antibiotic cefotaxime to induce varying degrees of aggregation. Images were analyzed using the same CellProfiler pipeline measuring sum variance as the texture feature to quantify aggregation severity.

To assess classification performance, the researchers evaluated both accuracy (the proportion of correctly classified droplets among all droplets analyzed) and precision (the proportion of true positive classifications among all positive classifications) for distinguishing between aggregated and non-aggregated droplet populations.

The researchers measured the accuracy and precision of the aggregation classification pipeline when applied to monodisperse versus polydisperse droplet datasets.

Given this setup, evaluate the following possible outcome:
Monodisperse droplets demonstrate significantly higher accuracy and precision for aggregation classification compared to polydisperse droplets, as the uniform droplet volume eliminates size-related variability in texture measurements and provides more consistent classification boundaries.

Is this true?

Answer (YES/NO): NO